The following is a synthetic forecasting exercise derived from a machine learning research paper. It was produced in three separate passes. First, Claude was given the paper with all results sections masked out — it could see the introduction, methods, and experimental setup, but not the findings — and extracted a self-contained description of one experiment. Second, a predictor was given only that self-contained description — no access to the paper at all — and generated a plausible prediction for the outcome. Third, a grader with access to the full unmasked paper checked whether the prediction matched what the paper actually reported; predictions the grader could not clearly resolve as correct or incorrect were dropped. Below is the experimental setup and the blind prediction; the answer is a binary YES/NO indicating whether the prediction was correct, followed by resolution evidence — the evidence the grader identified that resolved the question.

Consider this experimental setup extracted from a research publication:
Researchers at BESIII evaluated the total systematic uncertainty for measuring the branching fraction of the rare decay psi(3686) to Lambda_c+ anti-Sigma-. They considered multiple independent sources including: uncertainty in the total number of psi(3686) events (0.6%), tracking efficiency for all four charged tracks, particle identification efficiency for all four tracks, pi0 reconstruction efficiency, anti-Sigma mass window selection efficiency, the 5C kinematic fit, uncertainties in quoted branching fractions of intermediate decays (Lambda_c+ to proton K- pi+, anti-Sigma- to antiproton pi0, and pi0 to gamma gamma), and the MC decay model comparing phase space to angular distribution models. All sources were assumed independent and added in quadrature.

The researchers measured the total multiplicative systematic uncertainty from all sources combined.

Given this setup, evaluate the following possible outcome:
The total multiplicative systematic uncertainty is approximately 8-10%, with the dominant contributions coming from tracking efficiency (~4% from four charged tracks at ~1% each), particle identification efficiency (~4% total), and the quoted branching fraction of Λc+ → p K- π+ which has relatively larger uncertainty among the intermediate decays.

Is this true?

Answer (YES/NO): NO